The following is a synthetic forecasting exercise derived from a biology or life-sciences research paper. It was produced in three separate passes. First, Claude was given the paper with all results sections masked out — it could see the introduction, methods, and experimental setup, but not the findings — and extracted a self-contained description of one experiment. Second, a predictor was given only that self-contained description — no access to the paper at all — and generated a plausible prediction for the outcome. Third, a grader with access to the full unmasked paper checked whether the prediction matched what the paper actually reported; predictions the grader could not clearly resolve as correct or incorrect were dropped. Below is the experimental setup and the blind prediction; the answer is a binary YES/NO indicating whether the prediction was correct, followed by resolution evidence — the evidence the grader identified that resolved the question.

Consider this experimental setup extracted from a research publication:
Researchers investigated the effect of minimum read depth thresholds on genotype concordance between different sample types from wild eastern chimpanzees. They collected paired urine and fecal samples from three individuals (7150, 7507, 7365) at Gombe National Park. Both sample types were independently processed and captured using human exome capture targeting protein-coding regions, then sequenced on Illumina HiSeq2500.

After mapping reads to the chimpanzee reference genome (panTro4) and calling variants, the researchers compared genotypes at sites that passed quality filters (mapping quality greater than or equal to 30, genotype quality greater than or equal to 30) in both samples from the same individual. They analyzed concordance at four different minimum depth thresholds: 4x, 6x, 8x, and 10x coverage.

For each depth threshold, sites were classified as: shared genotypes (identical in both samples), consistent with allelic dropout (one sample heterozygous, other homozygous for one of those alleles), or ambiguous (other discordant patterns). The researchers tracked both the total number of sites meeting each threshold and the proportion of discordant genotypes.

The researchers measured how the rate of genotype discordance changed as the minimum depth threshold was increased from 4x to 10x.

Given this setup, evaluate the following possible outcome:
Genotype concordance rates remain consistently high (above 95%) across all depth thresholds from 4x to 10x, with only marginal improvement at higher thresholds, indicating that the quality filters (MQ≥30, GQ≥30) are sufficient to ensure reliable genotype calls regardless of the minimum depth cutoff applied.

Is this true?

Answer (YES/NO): NO